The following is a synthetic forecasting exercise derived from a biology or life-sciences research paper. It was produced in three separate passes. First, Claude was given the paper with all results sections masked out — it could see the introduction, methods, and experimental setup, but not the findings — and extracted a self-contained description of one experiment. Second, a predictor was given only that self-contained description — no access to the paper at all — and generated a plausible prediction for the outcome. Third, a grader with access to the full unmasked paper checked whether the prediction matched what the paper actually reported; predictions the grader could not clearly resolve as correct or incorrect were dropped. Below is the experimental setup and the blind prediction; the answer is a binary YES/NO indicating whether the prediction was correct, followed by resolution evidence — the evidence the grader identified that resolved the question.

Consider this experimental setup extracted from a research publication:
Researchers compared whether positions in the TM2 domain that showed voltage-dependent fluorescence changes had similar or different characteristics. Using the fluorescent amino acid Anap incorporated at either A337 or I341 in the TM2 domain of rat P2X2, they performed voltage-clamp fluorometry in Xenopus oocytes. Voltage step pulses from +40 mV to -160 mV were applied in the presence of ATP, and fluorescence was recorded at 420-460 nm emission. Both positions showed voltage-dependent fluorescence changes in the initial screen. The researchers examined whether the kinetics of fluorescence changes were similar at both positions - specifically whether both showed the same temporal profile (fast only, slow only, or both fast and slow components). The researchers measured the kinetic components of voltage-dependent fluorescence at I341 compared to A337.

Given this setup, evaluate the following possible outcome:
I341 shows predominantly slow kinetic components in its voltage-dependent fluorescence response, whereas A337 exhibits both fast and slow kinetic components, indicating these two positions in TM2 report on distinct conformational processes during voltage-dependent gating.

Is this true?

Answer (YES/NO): NO